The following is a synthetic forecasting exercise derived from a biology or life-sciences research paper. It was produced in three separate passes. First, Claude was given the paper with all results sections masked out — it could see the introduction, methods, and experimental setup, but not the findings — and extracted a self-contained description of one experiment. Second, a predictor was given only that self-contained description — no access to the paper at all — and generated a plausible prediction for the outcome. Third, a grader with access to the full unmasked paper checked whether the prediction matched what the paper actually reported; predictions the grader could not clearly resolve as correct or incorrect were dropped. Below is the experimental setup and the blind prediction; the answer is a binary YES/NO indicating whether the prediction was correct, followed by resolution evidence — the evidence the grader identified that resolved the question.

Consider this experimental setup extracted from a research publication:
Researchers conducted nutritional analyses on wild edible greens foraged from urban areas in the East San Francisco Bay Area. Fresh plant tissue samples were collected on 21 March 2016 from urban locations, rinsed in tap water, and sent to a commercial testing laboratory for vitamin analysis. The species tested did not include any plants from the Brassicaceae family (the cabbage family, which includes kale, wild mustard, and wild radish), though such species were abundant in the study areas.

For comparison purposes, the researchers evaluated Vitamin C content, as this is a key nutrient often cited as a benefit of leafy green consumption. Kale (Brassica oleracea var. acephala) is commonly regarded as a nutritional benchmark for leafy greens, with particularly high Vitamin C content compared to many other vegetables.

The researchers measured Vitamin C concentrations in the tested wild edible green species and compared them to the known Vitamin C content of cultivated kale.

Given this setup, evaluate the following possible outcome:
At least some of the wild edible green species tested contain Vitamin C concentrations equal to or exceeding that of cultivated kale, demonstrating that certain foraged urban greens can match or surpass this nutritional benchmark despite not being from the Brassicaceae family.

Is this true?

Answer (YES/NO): NO